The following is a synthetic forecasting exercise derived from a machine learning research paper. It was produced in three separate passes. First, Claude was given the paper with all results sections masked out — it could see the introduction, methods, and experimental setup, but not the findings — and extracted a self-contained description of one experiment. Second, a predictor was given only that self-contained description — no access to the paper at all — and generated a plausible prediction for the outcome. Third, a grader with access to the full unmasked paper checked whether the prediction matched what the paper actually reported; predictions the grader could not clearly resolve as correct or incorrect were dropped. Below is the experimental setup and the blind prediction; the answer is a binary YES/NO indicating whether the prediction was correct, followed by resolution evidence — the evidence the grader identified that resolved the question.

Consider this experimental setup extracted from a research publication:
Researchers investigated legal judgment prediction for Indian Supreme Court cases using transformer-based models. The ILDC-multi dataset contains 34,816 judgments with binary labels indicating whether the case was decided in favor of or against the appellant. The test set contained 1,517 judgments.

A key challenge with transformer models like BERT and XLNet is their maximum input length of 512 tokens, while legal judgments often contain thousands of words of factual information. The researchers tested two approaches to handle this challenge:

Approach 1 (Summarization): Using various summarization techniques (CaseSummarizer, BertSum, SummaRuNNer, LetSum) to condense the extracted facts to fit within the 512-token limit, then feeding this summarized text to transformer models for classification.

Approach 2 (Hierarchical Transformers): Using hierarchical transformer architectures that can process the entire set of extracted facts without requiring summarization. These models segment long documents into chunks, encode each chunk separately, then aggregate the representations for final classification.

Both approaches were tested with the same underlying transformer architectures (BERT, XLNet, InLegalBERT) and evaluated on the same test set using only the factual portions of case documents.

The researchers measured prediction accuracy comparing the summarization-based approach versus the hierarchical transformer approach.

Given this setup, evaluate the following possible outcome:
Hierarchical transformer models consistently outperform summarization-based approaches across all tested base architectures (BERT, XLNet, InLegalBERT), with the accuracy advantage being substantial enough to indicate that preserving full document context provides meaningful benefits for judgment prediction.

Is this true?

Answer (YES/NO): YES